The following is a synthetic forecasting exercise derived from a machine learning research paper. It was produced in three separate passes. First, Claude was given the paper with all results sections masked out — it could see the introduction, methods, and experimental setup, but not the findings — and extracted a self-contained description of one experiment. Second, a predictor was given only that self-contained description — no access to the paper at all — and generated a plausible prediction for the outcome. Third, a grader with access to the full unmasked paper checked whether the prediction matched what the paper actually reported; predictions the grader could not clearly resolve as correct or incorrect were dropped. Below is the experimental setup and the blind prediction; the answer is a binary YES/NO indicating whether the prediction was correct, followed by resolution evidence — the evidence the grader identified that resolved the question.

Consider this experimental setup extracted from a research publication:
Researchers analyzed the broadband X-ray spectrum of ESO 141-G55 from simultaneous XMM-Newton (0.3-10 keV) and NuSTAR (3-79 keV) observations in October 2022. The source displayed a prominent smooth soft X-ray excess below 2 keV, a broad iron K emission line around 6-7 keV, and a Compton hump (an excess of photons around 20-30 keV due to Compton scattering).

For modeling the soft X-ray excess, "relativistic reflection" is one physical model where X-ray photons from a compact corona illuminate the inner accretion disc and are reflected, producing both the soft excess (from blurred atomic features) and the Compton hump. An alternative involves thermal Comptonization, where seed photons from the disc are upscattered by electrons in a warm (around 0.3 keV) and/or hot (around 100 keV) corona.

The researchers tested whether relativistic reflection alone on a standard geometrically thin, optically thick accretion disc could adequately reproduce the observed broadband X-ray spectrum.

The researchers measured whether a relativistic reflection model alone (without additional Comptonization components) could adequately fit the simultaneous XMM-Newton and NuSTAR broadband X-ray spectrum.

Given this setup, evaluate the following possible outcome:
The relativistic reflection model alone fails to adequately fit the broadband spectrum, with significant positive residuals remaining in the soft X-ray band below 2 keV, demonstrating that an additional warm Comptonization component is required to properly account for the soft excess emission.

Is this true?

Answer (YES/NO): YES